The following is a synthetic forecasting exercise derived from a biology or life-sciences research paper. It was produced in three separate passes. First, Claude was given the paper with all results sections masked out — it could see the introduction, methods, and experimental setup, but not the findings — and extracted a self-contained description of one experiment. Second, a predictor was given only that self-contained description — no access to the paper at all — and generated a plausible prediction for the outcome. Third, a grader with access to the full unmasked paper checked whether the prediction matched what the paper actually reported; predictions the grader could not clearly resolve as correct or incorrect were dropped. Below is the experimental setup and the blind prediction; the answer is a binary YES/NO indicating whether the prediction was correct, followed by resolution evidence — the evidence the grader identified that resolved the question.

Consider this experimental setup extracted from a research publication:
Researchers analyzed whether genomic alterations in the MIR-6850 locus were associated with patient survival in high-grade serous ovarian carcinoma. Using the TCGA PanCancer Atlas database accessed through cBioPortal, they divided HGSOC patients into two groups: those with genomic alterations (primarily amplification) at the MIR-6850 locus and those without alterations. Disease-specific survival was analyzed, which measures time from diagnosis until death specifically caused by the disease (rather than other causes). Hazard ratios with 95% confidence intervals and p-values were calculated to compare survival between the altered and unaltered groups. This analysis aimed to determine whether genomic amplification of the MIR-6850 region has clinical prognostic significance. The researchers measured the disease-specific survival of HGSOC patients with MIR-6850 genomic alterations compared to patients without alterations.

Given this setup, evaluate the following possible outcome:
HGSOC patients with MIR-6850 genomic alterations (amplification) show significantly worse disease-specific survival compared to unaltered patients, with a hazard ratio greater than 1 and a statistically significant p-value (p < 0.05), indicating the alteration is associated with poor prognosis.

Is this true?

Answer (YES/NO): NO